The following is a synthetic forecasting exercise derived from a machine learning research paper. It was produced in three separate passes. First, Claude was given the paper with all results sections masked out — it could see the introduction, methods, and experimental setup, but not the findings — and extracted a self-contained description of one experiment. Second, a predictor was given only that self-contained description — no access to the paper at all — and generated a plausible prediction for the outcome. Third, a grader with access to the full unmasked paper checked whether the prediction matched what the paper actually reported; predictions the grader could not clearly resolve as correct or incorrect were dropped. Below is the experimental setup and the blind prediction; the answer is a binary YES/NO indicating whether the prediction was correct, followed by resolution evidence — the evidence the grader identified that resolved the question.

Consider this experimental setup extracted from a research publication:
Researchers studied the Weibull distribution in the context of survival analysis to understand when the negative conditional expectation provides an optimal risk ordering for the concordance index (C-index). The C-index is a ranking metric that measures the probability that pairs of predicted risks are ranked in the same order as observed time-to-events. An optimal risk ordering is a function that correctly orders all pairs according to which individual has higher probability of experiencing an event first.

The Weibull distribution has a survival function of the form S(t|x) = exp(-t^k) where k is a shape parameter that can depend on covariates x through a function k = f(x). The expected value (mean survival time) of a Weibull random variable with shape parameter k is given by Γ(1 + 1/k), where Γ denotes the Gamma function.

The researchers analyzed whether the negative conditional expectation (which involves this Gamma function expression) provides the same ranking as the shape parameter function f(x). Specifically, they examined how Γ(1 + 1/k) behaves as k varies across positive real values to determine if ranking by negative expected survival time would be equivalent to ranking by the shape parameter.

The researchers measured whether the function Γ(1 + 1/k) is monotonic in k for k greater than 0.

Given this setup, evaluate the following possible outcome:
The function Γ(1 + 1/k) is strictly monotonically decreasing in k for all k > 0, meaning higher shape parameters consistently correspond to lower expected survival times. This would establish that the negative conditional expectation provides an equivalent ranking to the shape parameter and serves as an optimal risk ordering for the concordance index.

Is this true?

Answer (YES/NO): NO